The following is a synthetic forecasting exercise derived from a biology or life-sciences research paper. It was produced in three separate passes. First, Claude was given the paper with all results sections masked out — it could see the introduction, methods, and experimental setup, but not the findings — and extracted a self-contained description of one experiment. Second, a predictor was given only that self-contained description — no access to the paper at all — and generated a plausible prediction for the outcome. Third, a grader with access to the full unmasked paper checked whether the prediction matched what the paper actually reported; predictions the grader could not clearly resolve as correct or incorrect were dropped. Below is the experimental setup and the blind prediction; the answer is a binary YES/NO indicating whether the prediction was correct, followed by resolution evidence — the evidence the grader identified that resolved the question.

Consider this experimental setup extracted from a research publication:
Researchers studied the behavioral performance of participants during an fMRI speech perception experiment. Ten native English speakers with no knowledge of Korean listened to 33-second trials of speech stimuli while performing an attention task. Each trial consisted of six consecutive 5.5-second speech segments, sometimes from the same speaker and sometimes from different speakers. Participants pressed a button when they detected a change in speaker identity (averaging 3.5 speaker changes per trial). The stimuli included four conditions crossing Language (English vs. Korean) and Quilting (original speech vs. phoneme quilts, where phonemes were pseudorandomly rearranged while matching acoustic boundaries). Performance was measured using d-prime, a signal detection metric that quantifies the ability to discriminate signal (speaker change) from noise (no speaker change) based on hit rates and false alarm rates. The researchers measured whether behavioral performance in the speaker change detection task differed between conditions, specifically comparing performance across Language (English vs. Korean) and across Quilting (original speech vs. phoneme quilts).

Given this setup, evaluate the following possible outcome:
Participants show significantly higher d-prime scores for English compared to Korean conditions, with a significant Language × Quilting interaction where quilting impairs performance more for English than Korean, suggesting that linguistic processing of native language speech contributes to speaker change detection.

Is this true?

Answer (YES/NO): NO